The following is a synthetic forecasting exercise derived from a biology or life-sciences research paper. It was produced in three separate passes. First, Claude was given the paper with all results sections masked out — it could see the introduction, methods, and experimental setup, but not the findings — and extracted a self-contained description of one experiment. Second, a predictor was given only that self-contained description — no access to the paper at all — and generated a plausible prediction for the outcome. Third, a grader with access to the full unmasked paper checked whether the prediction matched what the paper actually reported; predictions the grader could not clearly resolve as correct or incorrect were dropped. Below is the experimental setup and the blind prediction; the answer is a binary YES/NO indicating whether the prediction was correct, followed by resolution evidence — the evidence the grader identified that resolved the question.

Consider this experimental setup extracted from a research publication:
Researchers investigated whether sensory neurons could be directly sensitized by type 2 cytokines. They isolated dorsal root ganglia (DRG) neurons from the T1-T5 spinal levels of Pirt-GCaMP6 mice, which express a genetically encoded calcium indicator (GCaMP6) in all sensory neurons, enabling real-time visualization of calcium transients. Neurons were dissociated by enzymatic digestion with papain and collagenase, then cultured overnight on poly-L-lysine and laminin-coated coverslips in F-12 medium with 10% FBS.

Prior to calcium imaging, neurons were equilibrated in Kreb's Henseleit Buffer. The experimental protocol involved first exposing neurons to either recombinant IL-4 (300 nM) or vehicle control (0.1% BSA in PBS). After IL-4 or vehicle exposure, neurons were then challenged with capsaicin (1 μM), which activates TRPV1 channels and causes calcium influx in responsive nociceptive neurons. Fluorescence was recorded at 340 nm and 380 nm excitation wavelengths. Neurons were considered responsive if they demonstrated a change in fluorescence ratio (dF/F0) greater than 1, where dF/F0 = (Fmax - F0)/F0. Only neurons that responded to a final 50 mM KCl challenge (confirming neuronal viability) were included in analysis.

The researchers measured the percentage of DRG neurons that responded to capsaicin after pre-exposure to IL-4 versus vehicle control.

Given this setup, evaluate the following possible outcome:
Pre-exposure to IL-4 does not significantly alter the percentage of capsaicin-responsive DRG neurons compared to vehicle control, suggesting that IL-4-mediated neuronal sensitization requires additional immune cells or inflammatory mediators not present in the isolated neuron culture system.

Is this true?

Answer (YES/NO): NO